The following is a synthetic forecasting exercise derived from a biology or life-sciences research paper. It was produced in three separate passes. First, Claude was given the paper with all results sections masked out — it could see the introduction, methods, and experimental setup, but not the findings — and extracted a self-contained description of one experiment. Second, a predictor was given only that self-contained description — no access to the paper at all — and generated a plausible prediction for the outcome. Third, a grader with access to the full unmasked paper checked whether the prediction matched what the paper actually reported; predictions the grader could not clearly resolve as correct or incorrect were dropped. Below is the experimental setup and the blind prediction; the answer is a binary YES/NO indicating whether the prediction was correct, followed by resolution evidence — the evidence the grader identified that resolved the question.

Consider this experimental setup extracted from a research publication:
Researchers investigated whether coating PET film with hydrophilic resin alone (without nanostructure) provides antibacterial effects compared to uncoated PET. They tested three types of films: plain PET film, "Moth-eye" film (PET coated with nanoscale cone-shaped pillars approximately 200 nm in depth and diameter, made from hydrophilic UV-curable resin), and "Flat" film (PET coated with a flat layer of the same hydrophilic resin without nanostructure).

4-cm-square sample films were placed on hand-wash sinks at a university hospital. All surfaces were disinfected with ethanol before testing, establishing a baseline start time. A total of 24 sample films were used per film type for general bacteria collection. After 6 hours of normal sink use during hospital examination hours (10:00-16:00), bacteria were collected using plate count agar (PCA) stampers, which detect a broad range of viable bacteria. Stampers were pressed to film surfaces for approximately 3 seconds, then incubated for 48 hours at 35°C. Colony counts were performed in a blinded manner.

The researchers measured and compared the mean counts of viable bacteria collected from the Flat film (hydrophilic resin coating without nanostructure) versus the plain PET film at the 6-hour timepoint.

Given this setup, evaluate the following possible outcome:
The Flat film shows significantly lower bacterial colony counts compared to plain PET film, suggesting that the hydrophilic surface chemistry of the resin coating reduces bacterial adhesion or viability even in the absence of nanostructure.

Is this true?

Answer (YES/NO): YES